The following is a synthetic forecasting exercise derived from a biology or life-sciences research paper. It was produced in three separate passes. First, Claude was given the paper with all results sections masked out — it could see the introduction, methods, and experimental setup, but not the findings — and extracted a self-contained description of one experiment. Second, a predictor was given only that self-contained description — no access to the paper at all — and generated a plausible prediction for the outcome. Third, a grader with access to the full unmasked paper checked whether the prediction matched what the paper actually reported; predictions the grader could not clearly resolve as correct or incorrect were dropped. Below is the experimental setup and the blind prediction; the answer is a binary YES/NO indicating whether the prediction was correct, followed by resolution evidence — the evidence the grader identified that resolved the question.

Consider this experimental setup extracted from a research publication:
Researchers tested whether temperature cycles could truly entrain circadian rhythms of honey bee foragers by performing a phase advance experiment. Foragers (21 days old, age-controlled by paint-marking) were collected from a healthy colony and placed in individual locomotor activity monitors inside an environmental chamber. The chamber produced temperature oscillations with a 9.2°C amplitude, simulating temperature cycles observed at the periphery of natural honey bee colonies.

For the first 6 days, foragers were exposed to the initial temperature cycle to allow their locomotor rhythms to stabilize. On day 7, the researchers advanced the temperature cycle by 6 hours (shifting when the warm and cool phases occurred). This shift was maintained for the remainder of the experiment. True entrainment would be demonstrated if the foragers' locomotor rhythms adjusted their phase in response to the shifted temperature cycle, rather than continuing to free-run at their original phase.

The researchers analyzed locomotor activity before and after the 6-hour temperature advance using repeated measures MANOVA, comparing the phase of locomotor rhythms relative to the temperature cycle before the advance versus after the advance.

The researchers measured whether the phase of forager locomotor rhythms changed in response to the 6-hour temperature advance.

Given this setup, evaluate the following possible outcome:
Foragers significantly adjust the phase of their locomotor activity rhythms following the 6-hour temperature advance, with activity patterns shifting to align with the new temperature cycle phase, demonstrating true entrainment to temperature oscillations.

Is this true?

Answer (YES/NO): YES